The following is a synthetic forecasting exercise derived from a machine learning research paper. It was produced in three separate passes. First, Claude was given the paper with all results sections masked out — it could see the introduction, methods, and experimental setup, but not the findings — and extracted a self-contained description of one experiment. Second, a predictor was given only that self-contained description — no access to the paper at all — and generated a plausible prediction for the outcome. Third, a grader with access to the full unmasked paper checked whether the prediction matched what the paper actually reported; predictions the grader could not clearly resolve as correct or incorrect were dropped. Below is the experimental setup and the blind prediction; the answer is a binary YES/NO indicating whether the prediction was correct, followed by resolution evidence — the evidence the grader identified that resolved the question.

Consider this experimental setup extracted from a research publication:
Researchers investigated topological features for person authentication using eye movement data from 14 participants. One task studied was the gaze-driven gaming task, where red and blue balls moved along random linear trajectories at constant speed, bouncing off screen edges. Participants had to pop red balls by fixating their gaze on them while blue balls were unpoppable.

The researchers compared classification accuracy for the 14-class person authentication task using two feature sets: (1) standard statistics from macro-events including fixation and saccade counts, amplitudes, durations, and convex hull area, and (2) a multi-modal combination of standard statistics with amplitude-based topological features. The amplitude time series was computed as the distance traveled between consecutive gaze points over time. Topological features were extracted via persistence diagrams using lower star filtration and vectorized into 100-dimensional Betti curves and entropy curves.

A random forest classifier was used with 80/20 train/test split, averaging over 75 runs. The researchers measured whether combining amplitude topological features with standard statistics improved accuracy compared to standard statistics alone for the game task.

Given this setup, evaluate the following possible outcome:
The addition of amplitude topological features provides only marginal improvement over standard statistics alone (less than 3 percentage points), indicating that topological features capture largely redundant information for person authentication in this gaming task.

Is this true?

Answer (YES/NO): NO